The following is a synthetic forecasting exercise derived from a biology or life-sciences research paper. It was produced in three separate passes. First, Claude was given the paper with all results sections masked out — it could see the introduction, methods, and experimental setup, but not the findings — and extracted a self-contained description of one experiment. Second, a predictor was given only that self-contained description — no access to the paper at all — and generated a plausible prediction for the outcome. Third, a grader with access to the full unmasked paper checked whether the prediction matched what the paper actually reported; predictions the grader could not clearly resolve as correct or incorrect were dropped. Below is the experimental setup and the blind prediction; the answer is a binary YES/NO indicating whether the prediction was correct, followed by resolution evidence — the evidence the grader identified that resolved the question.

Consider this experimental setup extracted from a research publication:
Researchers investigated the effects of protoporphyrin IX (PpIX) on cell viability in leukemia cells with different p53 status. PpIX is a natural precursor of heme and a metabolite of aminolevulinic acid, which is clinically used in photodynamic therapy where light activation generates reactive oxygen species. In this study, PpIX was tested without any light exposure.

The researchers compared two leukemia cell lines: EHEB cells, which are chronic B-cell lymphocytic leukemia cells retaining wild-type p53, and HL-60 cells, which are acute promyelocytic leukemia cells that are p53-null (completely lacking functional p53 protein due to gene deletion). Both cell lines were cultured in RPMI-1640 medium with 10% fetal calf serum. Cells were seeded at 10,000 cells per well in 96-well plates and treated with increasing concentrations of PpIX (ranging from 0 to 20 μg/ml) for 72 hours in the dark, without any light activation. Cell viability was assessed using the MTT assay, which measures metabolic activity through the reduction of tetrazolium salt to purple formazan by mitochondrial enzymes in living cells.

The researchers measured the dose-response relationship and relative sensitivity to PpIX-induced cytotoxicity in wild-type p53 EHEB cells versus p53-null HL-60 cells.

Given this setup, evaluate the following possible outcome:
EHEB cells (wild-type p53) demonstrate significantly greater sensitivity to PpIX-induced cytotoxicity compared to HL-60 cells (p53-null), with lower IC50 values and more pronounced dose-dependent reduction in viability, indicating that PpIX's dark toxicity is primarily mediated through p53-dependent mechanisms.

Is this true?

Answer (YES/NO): NO